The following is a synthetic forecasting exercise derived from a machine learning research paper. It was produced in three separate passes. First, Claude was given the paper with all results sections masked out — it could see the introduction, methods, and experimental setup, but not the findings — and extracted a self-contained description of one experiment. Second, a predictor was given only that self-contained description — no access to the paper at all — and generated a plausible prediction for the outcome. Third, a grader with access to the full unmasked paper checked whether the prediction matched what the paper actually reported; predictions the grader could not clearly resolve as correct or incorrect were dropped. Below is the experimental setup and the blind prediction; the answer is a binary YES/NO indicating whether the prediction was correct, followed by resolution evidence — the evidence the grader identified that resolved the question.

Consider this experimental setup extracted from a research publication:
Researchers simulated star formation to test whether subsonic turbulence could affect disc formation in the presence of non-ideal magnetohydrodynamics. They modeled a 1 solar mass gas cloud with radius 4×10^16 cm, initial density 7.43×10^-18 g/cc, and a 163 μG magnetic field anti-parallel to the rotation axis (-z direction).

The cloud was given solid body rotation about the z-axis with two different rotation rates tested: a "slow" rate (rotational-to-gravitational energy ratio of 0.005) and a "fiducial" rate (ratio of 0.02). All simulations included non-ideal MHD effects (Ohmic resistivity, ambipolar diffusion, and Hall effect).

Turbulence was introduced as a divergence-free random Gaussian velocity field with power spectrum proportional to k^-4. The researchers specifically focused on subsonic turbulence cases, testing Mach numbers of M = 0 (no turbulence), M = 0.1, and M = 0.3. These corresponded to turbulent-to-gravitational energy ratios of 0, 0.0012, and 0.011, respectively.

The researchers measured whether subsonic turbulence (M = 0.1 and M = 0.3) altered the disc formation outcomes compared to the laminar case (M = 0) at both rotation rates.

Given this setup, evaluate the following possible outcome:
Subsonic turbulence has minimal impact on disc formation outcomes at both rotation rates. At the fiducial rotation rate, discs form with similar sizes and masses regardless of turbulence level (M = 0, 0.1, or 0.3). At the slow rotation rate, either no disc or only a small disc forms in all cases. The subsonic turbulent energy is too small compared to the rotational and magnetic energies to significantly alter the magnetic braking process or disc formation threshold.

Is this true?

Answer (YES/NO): NO